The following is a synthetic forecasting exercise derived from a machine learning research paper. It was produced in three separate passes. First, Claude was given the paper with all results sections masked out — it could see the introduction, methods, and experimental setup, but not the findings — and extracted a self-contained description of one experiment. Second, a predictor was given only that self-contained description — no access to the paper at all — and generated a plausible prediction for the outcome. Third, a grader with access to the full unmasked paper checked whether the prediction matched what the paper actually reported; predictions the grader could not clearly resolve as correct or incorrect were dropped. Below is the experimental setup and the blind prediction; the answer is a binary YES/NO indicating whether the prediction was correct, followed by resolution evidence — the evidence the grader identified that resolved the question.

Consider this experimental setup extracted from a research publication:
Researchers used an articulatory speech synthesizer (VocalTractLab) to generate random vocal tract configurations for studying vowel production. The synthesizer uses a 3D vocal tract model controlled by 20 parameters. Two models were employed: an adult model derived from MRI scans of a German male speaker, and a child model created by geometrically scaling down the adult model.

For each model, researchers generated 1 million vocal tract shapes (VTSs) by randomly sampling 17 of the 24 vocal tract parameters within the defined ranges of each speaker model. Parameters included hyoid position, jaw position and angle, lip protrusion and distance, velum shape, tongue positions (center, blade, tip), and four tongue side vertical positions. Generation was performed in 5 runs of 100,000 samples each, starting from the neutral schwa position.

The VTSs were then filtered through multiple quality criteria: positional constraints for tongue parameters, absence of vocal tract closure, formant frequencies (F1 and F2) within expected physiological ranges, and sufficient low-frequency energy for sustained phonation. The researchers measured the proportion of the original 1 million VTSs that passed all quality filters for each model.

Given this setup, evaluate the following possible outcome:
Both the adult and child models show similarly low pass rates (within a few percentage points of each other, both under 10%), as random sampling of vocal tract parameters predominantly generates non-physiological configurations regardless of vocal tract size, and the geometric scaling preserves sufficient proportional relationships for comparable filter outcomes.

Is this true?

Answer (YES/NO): YES